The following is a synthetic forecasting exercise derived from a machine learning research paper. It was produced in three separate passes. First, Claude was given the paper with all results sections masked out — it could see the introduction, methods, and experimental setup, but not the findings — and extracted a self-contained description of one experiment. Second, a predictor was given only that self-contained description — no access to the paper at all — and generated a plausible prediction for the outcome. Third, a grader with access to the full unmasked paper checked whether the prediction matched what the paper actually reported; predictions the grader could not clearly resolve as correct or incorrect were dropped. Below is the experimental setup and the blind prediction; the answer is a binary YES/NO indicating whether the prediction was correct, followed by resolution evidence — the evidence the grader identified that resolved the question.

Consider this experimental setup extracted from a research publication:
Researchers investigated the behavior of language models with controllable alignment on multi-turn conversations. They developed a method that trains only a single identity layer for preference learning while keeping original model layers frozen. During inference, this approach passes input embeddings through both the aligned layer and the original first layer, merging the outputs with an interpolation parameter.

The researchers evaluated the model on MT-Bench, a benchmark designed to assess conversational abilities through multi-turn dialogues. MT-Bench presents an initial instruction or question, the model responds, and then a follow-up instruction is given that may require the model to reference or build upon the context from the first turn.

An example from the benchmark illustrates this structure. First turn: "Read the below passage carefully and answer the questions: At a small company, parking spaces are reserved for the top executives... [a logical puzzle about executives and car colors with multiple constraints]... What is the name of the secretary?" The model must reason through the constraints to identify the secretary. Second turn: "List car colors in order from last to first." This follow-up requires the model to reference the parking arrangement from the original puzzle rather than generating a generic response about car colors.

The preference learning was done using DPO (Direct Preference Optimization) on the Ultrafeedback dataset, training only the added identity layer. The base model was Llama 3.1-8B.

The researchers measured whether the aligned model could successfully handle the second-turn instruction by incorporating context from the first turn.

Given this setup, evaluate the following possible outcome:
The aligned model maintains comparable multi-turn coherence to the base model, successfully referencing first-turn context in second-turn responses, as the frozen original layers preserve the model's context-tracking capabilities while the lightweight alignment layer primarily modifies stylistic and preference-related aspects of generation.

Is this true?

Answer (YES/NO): NO